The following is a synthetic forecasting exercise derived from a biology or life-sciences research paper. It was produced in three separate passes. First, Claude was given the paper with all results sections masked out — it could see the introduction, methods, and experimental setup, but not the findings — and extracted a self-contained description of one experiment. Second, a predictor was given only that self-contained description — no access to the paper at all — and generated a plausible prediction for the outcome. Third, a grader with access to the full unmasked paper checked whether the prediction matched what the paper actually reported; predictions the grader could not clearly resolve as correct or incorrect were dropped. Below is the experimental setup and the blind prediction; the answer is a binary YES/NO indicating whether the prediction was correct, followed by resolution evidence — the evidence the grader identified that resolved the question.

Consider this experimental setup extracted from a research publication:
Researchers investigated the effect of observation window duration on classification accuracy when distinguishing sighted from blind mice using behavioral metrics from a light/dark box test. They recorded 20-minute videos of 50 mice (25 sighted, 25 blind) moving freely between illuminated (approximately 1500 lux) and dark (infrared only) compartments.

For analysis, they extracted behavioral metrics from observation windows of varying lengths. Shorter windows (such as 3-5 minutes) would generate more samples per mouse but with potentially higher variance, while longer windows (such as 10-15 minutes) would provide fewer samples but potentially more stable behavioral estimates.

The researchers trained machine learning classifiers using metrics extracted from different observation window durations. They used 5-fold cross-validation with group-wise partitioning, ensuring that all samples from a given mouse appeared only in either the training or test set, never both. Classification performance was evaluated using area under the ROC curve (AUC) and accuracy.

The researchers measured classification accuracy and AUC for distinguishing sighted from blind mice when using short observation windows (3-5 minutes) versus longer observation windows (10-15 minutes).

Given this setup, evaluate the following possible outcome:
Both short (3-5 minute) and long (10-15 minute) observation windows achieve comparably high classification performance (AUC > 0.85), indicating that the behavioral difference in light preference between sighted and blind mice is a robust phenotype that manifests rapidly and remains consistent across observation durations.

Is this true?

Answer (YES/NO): NO